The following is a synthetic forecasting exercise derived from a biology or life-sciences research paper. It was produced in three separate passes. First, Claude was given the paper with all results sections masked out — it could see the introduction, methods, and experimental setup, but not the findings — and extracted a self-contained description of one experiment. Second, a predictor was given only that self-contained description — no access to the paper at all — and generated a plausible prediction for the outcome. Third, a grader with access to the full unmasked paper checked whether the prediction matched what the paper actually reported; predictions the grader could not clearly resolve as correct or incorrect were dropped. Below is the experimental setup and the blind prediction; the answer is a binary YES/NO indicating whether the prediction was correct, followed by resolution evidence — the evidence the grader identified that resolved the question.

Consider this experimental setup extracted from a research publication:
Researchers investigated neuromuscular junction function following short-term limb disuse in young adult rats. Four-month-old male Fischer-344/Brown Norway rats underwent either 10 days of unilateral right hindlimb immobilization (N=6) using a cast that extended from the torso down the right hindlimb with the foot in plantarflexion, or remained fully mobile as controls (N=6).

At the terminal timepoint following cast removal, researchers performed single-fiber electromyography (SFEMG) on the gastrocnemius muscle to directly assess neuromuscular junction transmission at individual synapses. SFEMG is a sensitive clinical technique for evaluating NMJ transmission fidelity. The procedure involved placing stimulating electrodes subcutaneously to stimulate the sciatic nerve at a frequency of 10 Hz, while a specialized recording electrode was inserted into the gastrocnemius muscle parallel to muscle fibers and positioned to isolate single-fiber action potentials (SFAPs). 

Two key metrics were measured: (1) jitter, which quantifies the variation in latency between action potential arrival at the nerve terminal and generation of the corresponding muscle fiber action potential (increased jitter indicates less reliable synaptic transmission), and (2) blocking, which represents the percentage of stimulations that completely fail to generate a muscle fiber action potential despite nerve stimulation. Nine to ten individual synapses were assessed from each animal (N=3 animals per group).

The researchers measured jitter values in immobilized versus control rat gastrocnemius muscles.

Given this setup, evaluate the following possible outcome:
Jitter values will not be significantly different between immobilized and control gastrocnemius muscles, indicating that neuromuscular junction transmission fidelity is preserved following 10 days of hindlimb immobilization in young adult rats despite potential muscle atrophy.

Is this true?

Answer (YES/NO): NO